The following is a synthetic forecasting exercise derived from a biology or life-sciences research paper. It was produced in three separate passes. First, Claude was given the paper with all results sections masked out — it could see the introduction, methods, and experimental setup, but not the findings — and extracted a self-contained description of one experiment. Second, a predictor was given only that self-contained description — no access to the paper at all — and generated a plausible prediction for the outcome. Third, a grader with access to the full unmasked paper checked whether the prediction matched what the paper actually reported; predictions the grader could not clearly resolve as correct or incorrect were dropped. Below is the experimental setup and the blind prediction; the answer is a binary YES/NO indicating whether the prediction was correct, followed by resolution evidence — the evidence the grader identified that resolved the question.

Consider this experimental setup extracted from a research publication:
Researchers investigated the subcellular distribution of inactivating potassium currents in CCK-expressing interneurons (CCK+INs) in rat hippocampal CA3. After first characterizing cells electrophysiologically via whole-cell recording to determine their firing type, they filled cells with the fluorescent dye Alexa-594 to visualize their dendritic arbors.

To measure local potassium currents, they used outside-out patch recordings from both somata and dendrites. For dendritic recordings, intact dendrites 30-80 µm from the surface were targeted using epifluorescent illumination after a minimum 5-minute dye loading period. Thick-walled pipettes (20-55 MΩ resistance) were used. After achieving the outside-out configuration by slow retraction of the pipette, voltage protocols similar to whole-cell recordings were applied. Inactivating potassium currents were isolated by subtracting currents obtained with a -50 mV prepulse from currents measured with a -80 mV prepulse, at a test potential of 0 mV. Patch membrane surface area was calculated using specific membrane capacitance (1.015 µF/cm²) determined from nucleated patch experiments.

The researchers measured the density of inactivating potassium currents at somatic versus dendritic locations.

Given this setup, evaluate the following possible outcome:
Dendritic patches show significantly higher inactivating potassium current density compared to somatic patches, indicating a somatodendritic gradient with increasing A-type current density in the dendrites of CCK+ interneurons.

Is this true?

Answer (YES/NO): NO